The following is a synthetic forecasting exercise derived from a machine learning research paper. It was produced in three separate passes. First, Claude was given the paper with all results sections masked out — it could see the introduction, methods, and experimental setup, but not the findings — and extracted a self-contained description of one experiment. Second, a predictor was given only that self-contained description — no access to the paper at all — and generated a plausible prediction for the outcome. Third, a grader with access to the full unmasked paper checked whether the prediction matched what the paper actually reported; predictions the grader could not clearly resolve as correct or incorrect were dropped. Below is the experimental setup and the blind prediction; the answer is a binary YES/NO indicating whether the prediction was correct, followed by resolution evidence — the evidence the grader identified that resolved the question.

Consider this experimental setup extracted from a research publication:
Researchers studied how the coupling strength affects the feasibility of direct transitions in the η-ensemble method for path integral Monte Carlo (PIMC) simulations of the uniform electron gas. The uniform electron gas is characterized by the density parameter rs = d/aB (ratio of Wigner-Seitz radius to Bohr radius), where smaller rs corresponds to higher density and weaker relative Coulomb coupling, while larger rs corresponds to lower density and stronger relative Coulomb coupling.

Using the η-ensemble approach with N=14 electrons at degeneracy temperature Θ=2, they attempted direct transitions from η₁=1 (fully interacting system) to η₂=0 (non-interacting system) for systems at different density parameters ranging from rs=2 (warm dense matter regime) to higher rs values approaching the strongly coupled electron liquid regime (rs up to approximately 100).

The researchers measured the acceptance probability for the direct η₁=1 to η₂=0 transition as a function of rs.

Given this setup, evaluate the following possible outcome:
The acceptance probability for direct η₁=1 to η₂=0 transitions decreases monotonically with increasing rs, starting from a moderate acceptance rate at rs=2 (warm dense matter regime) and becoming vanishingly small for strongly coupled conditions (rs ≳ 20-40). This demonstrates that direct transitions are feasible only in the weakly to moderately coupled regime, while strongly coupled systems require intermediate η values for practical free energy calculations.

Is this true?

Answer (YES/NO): YES